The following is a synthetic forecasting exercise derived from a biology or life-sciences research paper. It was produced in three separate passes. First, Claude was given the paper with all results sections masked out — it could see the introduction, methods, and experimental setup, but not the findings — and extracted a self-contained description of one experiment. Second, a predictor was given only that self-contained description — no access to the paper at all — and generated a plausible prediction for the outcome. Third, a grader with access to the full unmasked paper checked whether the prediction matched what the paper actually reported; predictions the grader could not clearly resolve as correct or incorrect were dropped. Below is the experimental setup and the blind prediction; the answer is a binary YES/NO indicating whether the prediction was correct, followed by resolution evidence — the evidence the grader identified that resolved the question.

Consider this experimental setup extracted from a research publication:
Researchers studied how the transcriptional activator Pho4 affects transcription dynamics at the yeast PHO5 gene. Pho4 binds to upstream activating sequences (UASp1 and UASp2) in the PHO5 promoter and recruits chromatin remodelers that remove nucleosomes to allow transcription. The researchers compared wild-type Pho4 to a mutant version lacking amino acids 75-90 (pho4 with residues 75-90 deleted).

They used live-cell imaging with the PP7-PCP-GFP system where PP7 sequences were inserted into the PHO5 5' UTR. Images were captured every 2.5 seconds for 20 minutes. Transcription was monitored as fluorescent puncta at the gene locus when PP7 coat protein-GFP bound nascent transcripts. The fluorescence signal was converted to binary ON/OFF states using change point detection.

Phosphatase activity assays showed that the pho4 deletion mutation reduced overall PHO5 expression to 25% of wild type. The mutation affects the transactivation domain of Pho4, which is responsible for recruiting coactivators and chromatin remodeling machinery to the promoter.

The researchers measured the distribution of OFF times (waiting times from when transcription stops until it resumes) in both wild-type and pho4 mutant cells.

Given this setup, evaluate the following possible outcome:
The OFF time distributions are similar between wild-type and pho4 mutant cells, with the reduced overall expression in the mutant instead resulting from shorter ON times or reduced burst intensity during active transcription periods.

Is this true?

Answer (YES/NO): NO